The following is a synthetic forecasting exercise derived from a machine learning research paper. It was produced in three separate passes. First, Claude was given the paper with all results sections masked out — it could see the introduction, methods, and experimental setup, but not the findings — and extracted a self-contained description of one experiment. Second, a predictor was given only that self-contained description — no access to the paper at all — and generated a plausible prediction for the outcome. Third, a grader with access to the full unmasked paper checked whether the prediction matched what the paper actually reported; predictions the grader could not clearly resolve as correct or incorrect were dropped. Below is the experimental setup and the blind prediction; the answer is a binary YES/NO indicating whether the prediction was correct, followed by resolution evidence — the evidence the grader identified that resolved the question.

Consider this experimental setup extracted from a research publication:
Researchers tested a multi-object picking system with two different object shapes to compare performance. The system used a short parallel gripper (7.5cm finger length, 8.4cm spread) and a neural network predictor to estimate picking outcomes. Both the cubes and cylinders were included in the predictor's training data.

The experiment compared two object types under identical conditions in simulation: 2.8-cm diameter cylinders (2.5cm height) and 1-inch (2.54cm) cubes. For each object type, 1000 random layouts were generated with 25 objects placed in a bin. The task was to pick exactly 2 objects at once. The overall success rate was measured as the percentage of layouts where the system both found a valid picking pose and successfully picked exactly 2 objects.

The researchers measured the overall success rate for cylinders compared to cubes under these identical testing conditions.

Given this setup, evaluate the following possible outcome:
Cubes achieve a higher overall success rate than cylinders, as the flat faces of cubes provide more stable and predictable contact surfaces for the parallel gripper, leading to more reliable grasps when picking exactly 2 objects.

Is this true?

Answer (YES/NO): YES